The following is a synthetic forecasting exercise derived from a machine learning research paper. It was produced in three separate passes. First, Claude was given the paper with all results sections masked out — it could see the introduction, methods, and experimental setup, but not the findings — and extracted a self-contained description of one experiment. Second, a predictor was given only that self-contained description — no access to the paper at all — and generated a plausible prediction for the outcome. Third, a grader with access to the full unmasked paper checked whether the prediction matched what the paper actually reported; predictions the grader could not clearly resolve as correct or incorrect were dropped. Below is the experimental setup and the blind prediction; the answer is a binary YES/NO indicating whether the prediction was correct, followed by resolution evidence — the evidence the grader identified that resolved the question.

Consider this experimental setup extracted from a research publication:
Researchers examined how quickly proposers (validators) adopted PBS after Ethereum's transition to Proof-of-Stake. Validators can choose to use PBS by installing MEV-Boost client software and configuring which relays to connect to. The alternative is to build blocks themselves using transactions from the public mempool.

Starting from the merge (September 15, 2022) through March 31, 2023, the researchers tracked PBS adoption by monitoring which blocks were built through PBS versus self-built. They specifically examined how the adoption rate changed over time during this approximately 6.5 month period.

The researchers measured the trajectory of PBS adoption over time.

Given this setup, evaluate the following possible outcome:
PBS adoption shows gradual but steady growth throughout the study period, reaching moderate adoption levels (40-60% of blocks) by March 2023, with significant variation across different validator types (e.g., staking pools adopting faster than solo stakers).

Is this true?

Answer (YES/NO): NO